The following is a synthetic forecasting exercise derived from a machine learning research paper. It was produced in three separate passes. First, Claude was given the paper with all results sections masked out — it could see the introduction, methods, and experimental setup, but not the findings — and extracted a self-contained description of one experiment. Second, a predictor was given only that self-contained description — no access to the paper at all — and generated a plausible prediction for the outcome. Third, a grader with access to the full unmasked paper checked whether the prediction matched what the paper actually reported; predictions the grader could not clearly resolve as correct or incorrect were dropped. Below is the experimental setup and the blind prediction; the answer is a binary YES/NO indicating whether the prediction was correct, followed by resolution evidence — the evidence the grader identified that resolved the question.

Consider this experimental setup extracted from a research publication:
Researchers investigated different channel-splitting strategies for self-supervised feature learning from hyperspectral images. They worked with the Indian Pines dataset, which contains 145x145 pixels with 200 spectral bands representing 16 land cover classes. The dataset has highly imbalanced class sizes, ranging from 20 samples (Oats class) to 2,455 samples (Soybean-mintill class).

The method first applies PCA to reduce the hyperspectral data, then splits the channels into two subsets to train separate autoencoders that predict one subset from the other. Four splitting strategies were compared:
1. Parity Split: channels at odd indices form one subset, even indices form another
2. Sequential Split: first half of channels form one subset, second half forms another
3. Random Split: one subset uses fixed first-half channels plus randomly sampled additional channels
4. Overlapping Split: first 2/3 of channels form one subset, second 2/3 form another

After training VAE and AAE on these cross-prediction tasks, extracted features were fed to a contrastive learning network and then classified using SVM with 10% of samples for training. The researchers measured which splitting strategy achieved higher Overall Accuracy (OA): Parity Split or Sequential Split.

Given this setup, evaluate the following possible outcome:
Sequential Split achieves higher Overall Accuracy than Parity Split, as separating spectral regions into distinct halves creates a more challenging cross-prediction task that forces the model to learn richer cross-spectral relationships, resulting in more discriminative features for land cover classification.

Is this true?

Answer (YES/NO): NO